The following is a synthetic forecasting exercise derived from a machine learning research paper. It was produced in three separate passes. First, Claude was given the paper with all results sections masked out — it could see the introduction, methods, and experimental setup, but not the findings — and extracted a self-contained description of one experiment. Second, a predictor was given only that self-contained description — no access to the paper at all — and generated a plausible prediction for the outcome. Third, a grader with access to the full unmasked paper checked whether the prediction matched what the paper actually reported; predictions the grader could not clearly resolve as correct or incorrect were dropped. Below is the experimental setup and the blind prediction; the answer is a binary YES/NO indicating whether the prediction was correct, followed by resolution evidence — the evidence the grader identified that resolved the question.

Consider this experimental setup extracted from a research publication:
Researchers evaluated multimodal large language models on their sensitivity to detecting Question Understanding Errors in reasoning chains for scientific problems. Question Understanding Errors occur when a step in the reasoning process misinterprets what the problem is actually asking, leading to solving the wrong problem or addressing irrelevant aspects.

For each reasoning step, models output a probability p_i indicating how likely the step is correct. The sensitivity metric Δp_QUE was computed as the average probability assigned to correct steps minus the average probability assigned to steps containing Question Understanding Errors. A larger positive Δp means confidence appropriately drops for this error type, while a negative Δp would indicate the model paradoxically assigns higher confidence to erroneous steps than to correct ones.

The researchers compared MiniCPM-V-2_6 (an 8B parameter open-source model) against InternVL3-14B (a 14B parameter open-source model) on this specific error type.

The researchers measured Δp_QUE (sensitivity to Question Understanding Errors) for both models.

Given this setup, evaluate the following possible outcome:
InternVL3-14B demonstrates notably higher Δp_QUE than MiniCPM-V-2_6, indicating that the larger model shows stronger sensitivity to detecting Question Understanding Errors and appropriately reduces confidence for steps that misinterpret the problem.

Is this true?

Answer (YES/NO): YES